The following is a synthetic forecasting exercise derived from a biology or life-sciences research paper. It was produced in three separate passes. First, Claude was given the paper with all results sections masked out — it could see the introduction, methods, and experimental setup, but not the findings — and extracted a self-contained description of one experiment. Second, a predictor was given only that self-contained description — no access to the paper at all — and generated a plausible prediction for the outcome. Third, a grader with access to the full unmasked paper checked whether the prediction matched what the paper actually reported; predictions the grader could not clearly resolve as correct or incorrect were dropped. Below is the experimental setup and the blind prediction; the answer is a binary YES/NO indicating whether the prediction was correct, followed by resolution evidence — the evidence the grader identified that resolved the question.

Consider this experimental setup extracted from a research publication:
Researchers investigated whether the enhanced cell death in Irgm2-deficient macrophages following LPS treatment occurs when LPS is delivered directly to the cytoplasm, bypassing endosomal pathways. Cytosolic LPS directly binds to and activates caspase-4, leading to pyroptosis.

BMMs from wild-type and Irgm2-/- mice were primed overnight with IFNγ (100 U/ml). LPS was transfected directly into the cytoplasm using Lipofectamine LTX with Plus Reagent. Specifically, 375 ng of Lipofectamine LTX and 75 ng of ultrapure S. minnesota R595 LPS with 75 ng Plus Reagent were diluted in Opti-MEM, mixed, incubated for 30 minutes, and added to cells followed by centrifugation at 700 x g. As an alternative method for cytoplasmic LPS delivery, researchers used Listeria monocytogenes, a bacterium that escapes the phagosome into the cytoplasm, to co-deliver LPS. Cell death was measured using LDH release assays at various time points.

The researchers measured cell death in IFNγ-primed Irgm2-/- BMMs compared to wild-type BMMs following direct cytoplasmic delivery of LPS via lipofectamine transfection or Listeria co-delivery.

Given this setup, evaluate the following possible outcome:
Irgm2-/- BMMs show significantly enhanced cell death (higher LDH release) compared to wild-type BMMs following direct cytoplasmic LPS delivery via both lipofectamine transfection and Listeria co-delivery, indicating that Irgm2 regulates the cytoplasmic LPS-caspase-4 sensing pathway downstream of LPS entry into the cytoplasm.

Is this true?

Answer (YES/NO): NO